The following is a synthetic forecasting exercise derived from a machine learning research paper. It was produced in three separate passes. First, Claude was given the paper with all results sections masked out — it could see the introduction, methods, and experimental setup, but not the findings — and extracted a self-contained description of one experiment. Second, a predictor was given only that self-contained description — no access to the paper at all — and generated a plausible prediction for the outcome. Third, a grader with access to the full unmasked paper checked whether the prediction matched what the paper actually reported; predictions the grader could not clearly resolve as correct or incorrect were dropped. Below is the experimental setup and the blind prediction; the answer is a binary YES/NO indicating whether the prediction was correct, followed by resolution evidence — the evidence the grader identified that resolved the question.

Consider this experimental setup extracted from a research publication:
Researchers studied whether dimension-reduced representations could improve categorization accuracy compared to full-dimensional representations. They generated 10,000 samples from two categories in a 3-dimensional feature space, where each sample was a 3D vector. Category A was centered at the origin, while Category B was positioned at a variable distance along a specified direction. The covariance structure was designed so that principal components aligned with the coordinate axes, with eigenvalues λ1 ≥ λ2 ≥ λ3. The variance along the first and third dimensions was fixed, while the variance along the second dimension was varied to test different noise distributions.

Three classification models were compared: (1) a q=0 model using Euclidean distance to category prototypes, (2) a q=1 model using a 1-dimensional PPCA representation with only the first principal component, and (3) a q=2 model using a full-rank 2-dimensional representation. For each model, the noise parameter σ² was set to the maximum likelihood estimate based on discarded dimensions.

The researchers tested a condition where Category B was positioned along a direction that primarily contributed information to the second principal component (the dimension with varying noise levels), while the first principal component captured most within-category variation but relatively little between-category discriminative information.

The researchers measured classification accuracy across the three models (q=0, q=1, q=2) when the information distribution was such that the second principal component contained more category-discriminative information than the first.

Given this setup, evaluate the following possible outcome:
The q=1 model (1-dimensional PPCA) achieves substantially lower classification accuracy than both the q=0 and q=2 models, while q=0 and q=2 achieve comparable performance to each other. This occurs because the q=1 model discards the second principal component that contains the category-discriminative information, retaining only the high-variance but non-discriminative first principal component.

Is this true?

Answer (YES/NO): NO